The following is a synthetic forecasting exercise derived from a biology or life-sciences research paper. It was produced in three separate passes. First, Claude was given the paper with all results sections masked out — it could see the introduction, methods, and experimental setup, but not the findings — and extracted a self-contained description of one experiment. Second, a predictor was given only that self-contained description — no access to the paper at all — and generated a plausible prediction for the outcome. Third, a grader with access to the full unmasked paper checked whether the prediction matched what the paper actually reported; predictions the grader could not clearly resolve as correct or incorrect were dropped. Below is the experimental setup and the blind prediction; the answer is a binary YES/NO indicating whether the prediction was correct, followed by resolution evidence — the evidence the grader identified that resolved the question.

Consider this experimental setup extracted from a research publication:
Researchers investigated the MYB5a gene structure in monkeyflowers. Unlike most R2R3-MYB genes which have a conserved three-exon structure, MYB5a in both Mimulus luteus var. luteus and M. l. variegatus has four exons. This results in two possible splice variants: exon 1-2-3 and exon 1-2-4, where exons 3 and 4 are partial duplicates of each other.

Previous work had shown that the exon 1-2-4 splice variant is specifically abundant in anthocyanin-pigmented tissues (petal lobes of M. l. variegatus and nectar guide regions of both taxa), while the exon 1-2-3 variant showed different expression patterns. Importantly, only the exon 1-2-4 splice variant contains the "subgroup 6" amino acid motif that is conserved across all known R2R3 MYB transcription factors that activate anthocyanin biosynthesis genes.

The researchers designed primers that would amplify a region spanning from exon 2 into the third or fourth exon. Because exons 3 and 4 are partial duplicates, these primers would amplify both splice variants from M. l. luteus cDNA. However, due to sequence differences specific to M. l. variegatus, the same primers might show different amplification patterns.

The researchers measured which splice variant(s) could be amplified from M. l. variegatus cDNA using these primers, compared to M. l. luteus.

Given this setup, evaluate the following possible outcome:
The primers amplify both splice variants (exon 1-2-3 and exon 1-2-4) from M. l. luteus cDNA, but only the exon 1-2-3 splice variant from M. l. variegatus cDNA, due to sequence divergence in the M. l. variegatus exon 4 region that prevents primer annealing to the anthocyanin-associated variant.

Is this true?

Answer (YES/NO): NO